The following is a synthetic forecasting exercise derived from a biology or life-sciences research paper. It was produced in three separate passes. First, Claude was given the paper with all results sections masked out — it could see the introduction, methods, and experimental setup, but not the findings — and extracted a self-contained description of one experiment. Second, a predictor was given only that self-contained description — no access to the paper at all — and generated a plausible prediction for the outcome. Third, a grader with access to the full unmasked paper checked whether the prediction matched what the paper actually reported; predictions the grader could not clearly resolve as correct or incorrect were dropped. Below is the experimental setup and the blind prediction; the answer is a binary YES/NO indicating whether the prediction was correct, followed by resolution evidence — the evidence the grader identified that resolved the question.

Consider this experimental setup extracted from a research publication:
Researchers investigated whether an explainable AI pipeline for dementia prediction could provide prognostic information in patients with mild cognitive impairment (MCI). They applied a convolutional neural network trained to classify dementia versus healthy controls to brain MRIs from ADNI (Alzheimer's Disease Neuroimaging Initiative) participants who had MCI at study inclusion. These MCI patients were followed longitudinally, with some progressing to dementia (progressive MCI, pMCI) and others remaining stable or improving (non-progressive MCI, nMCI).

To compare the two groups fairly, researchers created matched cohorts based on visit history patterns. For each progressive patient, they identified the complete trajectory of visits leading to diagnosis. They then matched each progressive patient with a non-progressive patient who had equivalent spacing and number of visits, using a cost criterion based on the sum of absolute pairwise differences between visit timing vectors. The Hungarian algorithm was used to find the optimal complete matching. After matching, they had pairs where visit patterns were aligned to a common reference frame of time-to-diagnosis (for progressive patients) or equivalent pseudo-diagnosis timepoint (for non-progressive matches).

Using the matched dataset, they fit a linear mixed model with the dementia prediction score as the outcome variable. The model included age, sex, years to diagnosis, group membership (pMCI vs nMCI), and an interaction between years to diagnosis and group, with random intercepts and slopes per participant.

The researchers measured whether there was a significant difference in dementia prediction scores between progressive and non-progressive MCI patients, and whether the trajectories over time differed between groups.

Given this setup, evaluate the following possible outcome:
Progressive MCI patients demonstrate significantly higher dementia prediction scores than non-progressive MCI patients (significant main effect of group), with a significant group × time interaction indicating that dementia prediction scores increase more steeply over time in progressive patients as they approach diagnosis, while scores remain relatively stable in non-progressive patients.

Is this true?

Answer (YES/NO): YES